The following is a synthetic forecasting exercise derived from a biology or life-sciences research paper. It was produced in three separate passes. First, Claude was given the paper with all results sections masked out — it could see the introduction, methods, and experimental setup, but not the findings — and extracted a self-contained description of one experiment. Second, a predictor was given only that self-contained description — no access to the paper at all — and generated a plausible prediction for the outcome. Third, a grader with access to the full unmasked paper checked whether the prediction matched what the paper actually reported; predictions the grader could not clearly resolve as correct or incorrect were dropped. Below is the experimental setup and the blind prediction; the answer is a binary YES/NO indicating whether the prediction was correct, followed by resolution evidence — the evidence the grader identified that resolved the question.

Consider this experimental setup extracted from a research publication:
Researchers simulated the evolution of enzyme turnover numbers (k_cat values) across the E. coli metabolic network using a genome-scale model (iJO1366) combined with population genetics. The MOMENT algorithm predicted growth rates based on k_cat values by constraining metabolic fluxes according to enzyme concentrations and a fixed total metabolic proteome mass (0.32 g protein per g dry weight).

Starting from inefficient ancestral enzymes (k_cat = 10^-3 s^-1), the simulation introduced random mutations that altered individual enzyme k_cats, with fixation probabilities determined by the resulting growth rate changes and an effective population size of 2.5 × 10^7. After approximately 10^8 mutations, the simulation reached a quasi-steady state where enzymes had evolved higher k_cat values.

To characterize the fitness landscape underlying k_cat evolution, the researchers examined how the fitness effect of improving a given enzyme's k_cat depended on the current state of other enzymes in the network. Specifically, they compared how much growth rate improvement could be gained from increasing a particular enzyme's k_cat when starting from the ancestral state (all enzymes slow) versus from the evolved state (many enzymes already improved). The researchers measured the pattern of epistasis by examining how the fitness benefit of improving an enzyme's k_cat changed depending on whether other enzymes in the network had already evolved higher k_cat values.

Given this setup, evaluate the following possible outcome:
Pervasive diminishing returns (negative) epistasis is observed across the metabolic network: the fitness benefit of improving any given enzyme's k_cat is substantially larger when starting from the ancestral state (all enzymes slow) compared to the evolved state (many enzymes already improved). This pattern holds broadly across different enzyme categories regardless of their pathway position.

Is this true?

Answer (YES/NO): YES